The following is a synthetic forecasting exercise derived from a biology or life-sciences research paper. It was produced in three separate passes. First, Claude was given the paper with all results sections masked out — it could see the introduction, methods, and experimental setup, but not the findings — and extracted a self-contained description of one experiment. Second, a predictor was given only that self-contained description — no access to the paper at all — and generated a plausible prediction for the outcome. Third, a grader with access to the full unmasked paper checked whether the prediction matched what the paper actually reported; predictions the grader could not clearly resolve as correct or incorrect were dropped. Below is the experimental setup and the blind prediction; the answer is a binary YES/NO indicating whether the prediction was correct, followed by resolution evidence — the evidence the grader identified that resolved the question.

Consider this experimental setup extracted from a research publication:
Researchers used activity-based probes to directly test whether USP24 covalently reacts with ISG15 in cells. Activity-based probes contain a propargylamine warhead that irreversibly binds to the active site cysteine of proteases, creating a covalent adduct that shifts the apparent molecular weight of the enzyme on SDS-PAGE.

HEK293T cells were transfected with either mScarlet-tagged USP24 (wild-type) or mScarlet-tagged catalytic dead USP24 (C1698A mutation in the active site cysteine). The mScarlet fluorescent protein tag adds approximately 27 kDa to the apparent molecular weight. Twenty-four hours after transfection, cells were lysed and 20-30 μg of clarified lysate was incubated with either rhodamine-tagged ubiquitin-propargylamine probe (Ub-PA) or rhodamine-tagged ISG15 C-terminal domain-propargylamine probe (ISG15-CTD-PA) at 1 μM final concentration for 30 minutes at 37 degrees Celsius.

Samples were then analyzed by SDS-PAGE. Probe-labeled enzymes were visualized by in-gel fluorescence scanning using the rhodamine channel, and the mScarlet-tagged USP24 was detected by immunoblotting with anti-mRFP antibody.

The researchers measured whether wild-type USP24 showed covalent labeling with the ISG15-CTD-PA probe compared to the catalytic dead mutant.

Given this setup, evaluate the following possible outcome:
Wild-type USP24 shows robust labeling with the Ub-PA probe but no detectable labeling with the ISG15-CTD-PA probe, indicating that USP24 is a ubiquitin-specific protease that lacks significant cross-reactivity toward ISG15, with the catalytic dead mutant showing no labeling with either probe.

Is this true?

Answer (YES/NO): NO